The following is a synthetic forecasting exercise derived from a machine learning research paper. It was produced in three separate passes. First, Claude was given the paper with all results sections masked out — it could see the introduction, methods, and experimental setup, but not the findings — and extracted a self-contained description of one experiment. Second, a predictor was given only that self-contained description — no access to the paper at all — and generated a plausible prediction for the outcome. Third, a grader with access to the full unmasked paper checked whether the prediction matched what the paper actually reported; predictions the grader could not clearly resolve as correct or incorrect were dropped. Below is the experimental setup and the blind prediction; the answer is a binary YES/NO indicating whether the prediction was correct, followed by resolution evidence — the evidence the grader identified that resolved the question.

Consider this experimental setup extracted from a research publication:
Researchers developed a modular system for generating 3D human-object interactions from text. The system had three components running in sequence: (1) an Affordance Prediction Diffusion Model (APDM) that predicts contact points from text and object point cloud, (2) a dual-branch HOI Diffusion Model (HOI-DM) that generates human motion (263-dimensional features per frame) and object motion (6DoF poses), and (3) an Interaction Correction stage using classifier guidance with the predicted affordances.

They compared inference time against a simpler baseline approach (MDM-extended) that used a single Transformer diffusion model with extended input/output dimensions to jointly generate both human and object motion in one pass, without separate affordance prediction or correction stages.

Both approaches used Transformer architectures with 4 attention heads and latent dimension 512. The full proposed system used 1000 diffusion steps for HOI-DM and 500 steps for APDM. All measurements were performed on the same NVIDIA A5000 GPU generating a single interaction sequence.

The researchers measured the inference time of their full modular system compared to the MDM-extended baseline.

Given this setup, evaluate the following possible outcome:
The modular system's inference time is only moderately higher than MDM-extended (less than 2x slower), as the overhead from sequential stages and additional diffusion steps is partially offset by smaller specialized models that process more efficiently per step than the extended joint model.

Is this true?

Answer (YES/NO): NO